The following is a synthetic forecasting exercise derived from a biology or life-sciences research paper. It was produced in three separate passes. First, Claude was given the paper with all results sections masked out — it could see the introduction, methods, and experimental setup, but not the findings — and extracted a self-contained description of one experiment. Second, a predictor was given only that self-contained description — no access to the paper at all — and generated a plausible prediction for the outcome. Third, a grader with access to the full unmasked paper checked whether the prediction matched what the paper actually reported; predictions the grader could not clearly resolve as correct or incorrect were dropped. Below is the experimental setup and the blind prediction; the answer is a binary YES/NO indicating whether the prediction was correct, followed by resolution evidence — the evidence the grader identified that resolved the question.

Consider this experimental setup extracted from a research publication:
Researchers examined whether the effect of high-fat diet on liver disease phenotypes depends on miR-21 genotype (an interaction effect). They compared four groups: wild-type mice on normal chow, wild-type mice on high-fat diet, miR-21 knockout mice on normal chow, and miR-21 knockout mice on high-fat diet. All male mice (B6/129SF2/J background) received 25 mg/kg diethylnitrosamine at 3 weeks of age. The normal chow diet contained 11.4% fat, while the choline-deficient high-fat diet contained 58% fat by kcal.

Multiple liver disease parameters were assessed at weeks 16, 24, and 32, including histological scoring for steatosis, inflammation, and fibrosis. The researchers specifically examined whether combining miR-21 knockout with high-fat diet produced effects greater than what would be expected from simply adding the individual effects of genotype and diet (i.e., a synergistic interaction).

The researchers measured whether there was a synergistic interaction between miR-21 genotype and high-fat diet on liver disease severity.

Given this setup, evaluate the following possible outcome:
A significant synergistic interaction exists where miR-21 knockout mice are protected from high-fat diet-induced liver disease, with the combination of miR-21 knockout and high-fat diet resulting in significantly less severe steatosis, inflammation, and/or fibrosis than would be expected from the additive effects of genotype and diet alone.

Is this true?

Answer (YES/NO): NO